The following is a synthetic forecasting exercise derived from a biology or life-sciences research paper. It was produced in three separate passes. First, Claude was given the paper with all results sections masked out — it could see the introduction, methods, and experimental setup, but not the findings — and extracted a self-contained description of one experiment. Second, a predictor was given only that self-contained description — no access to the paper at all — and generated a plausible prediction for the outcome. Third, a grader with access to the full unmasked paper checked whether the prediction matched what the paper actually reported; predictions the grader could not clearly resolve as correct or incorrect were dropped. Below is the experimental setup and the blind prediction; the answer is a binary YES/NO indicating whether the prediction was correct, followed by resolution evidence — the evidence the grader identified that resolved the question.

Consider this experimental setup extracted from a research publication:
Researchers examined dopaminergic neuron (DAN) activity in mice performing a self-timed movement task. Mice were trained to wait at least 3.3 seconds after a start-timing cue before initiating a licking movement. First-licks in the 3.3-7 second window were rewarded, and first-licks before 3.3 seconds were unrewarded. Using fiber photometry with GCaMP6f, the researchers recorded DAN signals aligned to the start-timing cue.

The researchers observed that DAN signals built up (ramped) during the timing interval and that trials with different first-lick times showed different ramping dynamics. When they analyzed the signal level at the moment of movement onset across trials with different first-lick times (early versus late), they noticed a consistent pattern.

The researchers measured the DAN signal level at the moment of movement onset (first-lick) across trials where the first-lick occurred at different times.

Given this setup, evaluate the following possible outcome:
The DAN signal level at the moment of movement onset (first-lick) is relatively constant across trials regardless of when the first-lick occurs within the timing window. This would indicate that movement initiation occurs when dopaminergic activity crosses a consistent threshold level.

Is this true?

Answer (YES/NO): YES